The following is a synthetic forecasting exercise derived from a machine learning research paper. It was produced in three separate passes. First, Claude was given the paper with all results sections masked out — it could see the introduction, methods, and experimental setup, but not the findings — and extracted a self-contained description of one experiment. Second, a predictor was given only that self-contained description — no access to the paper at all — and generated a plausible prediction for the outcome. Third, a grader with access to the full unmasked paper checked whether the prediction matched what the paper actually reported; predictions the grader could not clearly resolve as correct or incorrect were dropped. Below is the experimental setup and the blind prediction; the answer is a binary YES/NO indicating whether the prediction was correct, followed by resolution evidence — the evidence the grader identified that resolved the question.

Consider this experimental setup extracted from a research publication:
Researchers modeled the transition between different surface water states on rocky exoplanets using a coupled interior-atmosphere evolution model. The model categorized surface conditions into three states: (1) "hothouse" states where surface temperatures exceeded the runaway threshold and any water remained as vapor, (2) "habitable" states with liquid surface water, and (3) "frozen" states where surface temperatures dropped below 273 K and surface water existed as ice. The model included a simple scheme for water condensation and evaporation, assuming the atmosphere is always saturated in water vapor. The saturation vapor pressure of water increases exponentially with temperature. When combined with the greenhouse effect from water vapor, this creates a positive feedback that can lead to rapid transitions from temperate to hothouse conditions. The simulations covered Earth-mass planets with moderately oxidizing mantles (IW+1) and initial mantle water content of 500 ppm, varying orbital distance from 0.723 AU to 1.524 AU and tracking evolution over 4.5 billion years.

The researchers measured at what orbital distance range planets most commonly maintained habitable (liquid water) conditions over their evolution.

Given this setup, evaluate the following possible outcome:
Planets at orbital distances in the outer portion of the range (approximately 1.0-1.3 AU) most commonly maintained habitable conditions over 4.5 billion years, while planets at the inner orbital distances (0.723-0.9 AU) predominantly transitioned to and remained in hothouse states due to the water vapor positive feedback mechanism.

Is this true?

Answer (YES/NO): NO